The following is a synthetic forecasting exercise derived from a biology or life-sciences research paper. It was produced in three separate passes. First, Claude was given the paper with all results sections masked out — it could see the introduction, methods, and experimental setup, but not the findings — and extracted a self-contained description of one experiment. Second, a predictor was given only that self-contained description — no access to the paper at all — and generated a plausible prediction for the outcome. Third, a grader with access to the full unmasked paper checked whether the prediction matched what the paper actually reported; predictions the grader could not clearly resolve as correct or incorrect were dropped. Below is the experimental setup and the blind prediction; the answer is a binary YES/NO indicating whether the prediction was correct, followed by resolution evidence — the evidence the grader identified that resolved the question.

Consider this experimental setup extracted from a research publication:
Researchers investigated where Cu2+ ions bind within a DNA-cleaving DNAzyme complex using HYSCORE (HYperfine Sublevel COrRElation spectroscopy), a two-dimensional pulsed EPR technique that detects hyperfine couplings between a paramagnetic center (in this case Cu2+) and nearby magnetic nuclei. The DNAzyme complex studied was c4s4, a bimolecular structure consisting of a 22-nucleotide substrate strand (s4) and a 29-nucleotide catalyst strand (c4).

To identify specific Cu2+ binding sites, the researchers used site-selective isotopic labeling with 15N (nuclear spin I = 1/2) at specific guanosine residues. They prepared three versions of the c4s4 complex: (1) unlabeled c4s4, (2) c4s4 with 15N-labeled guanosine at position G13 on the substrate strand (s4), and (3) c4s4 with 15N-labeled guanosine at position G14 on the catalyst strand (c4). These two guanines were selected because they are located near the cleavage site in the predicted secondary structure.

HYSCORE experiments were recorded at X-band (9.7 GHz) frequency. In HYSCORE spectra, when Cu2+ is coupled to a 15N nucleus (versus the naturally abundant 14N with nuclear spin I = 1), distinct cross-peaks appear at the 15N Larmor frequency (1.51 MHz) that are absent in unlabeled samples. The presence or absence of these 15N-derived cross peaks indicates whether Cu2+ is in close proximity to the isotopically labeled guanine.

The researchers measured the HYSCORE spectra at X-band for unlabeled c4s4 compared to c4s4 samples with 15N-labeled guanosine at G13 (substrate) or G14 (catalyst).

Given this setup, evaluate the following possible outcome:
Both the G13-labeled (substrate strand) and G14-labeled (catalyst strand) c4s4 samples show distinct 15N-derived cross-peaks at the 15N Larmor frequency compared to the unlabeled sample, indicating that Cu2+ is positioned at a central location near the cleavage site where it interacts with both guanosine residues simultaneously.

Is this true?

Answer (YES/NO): YES